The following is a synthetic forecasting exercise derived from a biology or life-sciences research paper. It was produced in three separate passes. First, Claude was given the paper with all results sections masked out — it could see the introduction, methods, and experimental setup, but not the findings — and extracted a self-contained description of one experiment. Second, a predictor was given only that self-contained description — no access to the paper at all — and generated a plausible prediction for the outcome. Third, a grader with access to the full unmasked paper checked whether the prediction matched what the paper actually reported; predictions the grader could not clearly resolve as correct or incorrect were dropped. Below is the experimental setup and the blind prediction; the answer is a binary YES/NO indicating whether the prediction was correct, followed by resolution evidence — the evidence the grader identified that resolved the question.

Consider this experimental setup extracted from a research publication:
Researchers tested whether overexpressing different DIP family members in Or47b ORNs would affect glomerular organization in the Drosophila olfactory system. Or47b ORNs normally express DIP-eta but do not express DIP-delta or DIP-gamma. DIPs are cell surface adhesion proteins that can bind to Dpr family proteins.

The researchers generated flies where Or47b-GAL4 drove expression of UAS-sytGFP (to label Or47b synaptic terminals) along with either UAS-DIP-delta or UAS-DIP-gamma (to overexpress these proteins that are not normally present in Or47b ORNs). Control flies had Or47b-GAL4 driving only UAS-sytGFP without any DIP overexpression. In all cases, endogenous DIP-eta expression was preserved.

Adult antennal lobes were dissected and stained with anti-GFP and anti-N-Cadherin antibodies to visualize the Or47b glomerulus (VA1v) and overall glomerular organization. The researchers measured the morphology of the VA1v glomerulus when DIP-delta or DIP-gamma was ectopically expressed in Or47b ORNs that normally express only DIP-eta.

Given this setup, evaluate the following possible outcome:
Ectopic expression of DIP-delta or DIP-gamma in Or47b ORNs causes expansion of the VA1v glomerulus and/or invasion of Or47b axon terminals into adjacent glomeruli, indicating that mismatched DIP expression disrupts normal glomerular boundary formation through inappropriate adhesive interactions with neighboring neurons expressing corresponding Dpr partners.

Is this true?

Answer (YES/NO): NO